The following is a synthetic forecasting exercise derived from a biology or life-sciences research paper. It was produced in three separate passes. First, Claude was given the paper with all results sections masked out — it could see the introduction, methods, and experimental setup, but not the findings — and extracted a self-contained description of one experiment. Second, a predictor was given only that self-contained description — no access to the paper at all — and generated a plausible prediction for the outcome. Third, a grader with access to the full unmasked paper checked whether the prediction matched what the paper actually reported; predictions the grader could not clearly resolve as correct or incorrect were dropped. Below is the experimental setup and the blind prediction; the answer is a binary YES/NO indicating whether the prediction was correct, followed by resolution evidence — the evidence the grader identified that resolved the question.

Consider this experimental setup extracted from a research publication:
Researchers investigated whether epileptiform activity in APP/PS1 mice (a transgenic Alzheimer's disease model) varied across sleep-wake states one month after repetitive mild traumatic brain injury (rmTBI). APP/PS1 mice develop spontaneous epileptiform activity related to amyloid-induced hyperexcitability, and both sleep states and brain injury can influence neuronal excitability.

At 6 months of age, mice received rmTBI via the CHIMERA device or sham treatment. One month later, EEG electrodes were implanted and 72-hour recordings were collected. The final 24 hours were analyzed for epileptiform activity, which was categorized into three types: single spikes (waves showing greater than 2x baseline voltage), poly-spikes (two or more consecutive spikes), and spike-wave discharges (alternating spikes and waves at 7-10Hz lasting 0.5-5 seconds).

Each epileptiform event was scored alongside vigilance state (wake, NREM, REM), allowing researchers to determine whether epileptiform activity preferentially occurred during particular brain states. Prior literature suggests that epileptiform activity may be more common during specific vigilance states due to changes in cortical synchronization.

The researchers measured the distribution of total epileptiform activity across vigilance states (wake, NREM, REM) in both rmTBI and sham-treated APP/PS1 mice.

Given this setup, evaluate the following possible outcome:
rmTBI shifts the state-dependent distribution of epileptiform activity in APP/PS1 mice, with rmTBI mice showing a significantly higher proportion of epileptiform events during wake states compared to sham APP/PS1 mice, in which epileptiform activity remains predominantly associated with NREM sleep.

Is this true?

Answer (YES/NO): NO